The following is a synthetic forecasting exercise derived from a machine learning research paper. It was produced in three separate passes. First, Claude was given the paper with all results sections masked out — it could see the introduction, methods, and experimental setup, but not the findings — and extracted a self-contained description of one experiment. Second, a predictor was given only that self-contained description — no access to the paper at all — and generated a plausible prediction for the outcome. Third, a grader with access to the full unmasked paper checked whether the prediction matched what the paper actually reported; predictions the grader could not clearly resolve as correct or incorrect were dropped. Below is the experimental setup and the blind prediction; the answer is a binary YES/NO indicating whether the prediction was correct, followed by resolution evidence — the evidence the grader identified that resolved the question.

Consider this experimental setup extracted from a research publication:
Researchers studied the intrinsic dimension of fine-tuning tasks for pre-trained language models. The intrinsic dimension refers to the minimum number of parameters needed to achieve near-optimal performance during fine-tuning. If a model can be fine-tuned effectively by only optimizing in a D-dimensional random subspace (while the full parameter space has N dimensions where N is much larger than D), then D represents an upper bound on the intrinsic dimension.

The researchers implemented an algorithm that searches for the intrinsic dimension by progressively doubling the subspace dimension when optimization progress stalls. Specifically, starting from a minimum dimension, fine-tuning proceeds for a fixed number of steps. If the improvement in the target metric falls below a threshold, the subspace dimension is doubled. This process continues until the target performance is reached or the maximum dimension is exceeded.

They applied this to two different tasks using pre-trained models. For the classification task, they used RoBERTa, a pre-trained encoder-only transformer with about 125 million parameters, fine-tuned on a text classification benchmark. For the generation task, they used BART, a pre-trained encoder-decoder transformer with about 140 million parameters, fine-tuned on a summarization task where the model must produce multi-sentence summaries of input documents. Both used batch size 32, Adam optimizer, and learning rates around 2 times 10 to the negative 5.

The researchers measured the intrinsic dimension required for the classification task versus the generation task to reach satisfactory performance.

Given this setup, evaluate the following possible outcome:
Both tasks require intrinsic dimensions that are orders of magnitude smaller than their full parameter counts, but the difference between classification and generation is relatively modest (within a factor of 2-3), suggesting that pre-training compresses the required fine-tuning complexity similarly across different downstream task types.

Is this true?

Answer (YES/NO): NO